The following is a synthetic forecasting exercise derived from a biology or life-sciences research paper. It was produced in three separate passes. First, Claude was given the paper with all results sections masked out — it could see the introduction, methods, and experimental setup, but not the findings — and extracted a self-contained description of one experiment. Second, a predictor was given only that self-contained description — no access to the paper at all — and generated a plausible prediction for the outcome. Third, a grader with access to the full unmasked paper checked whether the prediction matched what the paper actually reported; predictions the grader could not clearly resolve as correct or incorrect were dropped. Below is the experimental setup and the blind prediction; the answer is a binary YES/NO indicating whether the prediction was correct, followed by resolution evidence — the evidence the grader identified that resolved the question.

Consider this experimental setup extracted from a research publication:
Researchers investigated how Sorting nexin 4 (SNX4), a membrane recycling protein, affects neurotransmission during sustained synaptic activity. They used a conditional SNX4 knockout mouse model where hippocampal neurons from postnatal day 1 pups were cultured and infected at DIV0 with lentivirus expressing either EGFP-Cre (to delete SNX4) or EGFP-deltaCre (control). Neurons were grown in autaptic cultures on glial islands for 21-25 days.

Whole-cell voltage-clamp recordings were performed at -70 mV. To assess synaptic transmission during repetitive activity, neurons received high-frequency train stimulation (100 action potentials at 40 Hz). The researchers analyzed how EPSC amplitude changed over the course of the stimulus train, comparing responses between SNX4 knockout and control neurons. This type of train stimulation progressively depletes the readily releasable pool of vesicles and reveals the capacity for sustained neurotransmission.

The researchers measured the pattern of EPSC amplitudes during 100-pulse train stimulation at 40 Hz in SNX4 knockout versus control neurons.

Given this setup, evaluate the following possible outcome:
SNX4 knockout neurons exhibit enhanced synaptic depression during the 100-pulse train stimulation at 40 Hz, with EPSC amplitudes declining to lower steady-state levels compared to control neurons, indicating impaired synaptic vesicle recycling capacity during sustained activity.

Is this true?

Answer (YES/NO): NO